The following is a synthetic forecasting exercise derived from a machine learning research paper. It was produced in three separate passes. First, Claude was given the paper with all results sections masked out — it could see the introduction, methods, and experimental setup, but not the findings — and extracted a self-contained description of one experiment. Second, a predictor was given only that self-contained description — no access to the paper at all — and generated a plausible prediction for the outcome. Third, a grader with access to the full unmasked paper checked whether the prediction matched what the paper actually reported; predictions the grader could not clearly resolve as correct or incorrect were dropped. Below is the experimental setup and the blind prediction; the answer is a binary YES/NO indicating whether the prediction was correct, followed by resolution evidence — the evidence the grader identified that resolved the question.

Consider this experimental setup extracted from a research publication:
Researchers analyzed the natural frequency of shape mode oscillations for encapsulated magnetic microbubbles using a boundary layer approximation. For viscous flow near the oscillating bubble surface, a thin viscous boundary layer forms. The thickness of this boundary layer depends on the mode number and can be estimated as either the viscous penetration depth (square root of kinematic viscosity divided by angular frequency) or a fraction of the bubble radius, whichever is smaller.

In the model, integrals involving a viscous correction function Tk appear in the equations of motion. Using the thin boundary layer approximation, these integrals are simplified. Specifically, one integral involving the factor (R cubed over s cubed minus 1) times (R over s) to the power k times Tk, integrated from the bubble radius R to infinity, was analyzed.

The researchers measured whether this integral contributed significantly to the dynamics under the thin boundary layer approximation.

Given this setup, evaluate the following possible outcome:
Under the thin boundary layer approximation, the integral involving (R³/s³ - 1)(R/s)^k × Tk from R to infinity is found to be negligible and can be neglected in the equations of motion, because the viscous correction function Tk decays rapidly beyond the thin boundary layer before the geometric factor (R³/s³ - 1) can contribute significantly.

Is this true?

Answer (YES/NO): YES